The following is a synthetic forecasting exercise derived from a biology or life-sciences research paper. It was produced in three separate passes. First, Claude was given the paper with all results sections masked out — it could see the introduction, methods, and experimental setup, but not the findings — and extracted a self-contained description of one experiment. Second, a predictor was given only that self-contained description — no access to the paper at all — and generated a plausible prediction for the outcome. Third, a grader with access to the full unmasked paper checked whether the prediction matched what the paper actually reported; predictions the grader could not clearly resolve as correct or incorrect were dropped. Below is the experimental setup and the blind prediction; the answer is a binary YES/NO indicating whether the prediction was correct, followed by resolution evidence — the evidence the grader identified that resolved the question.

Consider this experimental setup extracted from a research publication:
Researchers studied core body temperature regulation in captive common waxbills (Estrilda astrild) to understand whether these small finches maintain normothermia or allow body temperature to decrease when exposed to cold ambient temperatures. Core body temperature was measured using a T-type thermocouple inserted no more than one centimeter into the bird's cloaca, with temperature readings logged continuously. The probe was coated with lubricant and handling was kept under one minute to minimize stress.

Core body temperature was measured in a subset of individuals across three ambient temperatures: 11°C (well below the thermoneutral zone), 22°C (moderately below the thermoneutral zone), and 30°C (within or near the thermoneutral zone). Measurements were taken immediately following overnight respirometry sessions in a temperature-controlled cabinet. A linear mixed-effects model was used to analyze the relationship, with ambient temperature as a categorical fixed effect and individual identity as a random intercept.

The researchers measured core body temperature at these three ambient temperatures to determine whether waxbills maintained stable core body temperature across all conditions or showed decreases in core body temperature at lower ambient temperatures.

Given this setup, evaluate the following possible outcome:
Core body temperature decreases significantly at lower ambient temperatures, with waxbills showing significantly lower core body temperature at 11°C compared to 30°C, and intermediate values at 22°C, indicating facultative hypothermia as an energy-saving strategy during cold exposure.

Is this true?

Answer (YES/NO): NO